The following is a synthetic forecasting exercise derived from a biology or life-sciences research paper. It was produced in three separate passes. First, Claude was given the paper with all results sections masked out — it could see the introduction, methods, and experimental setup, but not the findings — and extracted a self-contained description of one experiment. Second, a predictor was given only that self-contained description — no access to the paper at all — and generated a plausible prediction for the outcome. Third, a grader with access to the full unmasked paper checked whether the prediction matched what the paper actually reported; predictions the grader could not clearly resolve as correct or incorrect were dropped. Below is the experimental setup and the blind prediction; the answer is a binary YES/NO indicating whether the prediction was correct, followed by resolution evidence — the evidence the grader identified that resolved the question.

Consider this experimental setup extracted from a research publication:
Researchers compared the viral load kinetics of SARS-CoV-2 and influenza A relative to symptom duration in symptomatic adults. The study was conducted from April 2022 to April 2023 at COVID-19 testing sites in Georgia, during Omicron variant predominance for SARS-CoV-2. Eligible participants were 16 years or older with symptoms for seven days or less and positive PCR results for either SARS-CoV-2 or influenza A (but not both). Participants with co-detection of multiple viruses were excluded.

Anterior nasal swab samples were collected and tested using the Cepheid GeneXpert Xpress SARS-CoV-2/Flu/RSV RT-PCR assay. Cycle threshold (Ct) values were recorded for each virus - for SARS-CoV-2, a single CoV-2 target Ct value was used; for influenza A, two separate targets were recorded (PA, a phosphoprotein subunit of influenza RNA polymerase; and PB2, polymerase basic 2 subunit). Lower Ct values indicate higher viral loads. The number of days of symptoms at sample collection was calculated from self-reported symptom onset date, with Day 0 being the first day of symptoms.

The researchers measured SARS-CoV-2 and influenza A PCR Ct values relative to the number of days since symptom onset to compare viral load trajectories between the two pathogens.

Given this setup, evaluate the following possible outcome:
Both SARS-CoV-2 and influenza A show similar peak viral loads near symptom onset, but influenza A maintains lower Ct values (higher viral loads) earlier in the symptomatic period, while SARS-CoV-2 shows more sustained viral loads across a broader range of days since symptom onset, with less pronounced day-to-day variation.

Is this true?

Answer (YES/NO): NO